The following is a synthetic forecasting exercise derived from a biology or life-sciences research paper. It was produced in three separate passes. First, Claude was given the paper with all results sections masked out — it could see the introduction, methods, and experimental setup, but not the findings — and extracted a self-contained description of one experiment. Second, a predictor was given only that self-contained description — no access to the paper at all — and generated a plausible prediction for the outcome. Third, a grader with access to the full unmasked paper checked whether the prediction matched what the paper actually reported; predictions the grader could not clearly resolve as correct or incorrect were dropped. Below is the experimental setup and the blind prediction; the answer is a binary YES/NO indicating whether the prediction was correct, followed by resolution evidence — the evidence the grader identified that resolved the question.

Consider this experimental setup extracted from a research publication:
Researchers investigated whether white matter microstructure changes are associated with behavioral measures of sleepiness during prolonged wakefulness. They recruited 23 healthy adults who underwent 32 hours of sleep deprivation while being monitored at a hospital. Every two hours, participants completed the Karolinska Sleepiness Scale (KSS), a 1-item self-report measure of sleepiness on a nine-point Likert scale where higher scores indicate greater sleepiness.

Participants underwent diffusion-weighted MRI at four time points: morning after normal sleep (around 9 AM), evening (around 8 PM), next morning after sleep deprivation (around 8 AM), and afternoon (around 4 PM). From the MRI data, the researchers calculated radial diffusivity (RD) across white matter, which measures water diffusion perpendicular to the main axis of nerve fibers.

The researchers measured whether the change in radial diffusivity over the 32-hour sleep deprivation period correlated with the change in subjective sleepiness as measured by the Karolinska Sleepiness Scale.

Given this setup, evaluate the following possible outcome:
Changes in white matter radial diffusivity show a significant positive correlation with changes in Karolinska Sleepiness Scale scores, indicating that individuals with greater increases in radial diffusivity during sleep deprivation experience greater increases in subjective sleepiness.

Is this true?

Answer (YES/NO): NO